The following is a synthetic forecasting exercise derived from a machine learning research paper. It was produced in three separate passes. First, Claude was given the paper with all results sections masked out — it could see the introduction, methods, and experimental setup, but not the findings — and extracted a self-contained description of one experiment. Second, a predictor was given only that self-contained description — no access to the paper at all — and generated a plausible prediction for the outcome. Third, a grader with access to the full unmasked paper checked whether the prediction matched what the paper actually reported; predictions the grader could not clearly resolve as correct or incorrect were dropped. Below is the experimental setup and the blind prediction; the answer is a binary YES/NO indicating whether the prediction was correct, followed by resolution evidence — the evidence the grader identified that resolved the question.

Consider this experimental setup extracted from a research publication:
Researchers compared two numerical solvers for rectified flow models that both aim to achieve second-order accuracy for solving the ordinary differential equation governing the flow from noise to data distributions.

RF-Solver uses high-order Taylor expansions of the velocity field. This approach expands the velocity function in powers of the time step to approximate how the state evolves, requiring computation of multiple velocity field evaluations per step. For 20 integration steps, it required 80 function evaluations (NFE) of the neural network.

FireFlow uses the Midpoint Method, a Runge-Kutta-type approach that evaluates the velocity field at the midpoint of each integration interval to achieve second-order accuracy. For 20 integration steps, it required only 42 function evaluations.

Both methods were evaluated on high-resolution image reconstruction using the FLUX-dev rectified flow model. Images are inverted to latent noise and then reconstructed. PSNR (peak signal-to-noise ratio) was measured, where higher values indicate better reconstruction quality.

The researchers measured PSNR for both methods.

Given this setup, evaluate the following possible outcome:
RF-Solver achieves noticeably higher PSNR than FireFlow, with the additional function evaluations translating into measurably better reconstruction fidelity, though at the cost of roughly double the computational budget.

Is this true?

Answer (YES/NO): NO